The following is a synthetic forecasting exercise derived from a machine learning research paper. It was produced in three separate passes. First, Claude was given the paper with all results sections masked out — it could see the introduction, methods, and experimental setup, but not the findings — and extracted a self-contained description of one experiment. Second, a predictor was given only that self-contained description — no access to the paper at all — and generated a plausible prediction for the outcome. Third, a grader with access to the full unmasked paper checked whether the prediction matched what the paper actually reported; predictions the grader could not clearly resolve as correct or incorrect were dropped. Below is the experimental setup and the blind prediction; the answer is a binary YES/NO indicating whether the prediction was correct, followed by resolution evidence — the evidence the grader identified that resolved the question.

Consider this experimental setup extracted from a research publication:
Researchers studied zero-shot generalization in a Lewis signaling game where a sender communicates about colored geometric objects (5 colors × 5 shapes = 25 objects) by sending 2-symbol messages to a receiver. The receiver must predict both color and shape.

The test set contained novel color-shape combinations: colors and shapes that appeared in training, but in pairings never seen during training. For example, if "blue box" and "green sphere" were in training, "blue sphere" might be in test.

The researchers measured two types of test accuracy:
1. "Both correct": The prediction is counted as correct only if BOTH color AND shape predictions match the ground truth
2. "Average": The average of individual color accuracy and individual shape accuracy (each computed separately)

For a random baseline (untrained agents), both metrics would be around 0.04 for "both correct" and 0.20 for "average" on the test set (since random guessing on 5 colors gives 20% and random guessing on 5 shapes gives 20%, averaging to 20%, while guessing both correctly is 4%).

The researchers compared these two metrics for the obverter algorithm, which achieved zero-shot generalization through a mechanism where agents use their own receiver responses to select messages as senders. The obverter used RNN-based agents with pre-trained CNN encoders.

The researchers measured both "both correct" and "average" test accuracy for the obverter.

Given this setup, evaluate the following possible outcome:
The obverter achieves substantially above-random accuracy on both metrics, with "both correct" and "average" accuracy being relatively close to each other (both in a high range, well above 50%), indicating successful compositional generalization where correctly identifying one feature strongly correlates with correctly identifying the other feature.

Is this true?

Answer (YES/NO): NO